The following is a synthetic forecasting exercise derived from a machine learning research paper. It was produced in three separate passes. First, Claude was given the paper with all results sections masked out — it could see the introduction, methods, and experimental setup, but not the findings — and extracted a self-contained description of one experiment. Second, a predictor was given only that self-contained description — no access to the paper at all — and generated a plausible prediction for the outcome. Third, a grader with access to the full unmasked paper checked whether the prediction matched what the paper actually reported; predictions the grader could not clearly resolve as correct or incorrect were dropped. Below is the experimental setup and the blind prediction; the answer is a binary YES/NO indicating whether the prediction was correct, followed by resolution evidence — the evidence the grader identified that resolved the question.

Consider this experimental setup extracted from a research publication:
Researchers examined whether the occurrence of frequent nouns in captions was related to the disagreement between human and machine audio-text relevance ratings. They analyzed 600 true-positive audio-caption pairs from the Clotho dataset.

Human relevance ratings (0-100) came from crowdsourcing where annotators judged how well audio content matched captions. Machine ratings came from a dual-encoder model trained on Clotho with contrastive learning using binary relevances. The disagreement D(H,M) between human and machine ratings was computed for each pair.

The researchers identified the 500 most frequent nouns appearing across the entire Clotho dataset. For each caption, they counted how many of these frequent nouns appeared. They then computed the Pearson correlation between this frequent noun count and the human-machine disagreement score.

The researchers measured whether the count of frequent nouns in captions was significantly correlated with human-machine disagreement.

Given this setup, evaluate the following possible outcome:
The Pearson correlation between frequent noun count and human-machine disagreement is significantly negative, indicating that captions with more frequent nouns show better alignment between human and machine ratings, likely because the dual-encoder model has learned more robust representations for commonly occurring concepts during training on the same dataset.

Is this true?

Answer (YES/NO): NO